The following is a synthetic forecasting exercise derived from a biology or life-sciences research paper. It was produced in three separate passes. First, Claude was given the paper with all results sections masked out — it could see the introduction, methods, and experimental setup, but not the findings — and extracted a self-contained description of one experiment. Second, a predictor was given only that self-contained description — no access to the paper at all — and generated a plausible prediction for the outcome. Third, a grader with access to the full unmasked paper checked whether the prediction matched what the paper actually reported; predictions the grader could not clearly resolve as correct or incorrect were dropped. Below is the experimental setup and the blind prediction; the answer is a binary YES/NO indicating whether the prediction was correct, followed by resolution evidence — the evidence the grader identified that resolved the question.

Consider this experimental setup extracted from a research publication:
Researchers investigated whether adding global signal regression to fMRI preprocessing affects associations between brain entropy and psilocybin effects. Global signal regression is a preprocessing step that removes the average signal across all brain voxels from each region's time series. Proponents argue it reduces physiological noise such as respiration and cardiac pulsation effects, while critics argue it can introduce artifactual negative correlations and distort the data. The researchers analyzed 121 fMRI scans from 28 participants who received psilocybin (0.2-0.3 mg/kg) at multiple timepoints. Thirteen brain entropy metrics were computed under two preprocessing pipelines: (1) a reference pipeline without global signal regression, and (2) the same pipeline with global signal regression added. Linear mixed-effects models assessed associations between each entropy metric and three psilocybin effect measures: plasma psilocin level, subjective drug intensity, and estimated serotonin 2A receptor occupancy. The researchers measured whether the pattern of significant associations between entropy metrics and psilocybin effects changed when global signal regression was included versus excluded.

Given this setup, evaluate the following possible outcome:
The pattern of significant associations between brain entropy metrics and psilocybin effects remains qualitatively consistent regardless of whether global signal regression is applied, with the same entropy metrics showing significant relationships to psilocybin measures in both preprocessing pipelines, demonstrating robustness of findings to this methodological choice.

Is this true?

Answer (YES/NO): NO